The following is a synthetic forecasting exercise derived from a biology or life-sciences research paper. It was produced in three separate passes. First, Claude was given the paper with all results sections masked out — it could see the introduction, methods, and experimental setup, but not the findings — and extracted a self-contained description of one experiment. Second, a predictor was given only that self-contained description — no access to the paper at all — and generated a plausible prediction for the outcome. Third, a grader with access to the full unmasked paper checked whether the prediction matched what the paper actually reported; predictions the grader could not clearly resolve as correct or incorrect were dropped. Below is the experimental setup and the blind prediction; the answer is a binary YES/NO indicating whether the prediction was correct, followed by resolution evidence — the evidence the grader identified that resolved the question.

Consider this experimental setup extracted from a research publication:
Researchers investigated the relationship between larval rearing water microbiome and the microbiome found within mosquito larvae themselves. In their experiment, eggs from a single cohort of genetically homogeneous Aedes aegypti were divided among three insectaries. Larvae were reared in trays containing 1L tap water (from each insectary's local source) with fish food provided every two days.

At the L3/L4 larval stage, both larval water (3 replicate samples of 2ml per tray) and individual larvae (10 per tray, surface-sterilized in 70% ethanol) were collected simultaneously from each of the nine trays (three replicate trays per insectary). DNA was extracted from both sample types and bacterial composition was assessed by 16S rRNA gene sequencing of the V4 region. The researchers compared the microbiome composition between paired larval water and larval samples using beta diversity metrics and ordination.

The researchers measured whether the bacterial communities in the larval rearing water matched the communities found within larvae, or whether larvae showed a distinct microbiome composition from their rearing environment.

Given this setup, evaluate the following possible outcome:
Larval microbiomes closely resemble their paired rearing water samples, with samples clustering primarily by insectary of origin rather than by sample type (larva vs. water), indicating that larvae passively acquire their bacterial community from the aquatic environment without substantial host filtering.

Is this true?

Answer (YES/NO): NO